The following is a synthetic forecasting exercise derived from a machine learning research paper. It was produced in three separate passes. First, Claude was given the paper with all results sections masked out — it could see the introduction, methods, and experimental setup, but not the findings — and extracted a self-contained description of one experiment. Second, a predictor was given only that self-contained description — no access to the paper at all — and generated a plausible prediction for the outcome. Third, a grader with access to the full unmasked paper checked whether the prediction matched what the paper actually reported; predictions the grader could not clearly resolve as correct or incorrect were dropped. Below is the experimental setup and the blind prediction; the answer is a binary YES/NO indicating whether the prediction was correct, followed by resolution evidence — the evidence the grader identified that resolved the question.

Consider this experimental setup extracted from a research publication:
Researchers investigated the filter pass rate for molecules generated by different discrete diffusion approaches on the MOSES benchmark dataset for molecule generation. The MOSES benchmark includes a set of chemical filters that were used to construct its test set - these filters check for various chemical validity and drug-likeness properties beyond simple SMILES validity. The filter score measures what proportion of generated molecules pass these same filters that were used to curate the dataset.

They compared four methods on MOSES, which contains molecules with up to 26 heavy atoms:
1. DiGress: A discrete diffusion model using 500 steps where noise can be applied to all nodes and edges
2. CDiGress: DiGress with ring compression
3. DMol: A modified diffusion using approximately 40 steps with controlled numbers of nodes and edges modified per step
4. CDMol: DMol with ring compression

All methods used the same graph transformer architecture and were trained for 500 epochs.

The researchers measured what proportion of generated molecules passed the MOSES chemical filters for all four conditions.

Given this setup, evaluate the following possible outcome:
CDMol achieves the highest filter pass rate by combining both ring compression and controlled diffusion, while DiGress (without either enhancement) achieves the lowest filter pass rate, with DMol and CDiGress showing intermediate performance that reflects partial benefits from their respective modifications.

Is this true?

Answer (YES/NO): NO